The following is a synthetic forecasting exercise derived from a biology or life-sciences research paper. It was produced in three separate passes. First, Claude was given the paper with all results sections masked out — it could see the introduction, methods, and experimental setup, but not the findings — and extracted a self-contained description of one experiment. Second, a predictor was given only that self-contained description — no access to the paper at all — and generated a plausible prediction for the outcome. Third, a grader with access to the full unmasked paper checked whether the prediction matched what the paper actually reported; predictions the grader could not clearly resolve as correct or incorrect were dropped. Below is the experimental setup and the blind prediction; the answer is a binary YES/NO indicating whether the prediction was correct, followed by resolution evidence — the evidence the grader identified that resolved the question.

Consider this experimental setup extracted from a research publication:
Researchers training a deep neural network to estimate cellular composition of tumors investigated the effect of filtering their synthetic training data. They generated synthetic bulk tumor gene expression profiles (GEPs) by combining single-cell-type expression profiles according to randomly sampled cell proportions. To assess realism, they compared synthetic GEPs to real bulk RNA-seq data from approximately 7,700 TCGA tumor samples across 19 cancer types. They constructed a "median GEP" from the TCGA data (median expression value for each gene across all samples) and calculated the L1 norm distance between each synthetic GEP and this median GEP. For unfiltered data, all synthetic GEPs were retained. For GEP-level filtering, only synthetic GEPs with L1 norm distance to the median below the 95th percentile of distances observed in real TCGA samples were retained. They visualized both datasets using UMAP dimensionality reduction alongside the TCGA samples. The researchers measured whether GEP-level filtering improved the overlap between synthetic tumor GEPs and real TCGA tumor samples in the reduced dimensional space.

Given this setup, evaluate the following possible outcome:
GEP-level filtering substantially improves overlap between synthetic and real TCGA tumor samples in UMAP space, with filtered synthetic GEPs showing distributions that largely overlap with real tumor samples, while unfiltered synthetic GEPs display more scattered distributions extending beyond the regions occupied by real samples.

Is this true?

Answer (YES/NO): YES